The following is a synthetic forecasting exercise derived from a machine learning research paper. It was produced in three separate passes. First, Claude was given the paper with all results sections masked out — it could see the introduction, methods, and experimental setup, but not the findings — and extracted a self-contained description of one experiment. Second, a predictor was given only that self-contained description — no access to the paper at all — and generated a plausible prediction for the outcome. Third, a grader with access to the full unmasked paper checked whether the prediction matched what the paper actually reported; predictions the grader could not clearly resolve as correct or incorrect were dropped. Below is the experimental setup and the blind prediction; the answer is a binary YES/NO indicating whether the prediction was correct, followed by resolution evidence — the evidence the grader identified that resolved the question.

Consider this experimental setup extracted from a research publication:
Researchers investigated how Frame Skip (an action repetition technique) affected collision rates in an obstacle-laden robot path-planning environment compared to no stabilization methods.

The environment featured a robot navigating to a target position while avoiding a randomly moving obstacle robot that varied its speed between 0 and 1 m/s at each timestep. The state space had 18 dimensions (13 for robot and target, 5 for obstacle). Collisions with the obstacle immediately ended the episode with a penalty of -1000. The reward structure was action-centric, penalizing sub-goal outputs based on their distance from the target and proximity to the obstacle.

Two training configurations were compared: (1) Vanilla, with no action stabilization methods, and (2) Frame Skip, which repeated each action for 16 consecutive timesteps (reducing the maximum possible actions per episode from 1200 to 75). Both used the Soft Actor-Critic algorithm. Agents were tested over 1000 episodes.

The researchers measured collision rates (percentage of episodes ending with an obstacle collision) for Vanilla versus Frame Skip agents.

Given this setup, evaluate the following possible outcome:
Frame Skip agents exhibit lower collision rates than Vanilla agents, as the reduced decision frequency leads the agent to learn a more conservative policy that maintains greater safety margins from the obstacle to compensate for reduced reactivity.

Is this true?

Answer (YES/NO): YES